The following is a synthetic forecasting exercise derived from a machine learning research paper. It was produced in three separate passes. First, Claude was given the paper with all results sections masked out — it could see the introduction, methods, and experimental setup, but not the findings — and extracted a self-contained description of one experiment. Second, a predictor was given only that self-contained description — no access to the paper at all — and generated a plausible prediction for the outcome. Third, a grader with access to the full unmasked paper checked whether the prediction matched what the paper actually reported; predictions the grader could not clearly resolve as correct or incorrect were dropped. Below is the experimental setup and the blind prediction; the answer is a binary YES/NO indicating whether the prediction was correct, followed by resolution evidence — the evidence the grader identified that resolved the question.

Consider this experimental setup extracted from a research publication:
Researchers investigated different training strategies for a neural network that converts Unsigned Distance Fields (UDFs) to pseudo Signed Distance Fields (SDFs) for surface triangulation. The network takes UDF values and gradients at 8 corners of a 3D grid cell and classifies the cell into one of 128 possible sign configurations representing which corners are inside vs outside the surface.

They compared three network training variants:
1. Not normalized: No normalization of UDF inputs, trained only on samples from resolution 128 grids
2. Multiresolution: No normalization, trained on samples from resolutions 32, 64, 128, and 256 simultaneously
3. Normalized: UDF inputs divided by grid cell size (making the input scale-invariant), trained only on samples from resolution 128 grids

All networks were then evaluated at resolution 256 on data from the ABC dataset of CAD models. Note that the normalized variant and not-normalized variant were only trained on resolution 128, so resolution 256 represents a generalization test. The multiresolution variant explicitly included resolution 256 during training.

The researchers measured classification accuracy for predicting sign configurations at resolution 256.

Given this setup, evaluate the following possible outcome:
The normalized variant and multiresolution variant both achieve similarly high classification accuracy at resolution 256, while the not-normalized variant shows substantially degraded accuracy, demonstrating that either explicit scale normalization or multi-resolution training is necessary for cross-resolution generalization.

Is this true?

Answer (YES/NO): NO